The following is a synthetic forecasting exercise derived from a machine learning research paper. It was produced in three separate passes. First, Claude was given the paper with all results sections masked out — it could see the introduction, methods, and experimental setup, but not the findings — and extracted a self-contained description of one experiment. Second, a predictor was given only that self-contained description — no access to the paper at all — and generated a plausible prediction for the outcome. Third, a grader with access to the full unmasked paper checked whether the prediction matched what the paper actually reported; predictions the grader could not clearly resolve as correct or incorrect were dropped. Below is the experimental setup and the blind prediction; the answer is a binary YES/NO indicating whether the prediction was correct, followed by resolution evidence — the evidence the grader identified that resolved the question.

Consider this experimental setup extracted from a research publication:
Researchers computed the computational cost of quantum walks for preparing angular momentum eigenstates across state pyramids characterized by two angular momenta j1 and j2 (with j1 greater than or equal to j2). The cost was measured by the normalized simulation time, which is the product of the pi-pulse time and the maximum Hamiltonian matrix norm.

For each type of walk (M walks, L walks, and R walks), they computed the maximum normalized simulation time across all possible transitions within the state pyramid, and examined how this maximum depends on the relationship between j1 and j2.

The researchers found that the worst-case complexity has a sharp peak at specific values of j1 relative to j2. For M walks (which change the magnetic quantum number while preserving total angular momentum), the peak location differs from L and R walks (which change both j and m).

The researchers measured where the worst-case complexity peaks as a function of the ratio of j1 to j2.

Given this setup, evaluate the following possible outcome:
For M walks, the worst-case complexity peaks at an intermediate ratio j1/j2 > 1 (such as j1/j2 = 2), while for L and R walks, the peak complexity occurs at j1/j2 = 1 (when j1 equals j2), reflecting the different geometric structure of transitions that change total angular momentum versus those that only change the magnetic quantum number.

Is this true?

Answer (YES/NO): NO